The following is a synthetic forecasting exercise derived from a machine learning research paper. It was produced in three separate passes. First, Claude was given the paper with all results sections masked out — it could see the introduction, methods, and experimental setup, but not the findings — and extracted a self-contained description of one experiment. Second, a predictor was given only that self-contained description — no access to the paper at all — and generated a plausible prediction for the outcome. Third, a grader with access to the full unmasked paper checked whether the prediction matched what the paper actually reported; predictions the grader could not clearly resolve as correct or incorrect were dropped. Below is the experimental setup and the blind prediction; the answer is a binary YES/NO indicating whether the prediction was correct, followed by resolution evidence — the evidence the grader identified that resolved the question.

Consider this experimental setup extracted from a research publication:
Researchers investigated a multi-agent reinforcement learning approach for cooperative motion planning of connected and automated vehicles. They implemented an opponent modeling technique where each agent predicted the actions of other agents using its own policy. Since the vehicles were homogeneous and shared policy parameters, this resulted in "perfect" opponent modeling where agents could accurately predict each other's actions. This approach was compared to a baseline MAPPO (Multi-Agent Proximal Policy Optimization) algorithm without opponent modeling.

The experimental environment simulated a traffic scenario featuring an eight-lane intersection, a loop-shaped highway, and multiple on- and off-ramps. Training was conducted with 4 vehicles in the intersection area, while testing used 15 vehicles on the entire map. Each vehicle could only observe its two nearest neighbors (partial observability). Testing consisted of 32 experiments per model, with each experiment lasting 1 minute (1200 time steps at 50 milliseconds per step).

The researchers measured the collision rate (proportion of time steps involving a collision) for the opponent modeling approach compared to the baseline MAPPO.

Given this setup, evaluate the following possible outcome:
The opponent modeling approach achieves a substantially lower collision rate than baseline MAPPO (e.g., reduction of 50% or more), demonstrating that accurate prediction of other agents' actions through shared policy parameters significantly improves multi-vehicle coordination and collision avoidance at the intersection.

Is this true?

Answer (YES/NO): NO